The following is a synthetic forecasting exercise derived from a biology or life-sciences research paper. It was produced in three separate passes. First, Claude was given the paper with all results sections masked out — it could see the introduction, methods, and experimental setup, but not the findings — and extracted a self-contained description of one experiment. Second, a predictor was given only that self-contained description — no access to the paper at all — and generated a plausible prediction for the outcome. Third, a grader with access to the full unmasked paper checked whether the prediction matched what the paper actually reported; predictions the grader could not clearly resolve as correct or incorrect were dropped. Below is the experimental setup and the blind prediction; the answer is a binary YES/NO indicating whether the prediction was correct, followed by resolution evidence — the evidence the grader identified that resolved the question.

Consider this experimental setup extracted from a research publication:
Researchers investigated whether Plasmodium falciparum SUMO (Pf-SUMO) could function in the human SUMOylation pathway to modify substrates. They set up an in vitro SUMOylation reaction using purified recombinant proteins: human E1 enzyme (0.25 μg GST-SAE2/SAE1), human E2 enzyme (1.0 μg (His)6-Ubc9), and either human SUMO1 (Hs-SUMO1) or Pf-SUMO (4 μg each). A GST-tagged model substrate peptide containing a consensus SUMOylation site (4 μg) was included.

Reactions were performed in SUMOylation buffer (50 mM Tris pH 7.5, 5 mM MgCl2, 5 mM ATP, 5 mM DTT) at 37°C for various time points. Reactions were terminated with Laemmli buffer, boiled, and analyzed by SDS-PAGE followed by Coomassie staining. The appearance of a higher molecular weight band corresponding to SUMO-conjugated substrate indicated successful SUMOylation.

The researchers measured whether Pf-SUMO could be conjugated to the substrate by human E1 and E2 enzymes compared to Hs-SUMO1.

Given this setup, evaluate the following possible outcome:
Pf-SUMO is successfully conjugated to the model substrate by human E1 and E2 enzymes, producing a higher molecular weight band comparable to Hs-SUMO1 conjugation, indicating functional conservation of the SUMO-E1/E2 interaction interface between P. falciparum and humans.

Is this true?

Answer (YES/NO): NO